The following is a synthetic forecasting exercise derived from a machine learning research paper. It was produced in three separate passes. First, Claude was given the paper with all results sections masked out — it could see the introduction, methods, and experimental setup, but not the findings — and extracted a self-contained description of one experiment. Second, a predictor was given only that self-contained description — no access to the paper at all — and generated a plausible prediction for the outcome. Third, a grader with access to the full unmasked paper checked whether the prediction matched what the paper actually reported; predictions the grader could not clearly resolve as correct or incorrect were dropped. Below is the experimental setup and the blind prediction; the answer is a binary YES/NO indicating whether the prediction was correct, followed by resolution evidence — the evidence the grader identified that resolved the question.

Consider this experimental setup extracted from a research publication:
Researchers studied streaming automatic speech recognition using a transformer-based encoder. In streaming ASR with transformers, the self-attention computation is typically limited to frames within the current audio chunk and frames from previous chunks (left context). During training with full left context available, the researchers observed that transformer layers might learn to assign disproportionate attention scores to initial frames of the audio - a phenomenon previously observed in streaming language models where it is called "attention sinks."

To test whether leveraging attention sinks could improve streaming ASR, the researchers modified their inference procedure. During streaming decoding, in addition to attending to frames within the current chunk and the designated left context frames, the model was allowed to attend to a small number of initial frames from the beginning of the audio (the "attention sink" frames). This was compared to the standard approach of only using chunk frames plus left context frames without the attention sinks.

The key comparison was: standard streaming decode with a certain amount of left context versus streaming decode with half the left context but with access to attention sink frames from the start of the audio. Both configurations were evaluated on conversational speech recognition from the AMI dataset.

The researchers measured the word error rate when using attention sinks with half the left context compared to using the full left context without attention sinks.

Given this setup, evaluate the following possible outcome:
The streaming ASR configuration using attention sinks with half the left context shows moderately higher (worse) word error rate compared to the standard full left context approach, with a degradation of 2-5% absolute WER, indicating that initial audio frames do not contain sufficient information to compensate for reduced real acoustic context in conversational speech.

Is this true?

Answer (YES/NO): NO